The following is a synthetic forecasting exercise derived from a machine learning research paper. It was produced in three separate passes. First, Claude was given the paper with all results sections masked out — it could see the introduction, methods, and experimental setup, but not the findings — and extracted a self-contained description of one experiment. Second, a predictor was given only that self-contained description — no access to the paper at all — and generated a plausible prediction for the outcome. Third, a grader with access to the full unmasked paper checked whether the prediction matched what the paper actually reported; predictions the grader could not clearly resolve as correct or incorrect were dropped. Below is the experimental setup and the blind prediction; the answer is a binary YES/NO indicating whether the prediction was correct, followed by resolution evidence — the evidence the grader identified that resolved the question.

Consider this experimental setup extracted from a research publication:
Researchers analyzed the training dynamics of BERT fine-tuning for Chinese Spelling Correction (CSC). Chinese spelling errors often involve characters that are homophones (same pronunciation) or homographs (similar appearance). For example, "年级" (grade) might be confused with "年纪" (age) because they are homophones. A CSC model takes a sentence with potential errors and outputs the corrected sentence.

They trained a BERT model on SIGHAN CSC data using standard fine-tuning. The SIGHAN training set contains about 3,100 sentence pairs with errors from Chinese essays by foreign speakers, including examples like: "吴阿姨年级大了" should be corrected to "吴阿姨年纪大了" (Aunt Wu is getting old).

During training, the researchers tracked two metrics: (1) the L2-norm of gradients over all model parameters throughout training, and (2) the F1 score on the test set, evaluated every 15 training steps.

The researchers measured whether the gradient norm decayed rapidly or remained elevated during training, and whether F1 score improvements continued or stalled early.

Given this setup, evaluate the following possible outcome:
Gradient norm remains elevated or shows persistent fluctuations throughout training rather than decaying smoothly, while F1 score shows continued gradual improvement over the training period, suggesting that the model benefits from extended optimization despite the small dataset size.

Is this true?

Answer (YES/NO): NO